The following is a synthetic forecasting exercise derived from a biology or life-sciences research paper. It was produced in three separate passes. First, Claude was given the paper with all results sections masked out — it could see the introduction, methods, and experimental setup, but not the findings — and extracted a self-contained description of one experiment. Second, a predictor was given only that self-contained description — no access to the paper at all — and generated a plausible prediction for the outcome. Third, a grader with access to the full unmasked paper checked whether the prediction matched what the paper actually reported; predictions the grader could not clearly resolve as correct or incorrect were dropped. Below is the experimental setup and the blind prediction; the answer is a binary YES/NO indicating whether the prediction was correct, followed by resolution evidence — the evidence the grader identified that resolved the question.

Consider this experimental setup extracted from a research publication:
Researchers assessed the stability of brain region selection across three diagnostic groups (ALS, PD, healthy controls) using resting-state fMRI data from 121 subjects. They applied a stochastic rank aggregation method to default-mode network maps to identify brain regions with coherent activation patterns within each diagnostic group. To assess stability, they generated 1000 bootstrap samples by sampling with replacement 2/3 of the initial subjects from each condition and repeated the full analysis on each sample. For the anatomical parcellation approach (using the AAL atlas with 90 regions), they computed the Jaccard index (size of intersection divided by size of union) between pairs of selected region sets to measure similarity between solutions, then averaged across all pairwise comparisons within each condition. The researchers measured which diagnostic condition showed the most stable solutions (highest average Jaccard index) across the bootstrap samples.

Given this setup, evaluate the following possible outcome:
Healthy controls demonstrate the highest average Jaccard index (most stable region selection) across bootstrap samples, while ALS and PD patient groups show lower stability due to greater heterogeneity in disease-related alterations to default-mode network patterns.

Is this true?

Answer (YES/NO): NO